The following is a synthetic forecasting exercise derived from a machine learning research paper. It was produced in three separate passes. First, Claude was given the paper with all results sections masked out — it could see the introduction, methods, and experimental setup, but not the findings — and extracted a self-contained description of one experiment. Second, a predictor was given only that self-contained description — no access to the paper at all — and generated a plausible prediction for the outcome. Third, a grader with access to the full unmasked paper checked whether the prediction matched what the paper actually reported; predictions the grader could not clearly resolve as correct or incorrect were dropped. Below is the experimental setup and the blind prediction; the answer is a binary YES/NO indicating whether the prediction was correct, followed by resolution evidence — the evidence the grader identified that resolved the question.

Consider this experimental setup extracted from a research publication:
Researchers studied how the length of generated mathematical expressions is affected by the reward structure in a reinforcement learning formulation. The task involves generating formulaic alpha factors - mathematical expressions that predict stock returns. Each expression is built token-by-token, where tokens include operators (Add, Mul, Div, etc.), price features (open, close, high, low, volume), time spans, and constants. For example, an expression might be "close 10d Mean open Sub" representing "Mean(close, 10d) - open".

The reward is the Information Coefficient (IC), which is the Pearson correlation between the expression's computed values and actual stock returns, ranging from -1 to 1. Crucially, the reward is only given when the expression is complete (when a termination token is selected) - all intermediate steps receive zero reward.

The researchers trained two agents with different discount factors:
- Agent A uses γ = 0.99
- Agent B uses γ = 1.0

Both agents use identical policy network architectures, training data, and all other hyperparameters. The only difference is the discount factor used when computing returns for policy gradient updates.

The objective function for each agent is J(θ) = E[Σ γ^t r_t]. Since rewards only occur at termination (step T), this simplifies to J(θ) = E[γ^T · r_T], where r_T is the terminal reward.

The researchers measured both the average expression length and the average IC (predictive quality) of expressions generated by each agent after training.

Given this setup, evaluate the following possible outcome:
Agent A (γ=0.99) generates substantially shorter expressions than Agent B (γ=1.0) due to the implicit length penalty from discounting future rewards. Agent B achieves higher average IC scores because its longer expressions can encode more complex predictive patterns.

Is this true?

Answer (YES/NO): YES